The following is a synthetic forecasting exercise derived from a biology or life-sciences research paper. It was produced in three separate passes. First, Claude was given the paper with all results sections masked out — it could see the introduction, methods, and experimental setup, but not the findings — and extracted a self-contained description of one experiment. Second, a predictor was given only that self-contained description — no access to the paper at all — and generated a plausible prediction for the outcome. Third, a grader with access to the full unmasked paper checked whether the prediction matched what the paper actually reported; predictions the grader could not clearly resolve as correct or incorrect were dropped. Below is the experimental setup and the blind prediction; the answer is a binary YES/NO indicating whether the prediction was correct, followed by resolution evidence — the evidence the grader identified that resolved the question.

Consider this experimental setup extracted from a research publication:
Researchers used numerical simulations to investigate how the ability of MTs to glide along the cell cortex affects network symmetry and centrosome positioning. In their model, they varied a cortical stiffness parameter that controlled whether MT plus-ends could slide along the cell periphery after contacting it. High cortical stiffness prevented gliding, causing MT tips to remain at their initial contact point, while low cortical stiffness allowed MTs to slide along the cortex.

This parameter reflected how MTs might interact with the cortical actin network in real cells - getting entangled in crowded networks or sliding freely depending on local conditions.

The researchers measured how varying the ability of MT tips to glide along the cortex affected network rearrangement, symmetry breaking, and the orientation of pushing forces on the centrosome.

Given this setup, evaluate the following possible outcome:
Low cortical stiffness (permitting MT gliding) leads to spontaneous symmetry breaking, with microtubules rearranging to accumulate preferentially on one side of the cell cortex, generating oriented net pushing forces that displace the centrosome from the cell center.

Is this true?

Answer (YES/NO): YES